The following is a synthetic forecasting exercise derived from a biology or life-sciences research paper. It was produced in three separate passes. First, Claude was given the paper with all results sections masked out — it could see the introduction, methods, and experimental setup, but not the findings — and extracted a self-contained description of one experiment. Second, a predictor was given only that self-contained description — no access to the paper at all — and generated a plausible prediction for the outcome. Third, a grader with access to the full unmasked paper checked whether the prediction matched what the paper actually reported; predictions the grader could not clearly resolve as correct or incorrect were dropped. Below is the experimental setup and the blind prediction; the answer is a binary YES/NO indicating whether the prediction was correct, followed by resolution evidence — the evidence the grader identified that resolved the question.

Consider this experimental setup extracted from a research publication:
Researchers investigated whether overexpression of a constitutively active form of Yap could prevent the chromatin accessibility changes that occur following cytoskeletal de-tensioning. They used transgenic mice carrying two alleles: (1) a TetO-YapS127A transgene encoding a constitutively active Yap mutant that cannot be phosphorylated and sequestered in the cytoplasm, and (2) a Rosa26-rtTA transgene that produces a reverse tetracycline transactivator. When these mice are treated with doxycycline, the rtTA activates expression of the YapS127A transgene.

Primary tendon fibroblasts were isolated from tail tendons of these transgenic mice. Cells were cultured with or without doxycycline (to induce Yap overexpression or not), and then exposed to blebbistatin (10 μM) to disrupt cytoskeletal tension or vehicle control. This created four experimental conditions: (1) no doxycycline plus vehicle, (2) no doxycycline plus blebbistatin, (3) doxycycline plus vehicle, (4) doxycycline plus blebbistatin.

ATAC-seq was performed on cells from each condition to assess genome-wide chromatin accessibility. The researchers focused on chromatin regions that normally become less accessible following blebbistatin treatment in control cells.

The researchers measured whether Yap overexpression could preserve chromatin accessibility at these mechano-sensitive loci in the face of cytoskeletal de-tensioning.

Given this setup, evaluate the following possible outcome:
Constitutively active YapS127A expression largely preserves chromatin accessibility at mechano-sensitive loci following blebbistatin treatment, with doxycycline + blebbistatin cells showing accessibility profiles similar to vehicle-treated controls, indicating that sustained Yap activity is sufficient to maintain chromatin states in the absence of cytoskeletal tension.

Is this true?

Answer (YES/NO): NO